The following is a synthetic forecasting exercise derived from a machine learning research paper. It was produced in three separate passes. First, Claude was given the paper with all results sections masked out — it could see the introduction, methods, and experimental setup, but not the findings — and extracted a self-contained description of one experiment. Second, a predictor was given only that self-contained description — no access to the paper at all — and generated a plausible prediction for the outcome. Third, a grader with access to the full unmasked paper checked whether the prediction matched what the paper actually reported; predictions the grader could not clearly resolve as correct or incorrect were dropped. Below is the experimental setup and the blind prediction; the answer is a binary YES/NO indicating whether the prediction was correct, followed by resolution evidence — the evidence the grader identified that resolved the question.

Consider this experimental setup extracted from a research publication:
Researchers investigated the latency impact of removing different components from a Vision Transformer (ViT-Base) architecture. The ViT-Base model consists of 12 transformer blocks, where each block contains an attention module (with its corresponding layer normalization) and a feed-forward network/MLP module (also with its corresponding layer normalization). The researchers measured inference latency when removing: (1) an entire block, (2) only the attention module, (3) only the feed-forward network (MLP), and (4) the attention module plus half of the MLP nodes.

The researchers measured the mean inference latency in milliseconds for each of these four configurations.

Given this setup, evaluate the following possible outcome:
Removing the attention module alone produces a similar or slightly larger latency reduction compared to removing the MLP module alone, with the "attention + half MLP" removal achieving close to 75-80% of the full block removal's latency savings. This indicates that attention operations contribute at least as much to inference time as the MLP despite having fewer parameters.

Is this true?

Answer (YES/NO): NO